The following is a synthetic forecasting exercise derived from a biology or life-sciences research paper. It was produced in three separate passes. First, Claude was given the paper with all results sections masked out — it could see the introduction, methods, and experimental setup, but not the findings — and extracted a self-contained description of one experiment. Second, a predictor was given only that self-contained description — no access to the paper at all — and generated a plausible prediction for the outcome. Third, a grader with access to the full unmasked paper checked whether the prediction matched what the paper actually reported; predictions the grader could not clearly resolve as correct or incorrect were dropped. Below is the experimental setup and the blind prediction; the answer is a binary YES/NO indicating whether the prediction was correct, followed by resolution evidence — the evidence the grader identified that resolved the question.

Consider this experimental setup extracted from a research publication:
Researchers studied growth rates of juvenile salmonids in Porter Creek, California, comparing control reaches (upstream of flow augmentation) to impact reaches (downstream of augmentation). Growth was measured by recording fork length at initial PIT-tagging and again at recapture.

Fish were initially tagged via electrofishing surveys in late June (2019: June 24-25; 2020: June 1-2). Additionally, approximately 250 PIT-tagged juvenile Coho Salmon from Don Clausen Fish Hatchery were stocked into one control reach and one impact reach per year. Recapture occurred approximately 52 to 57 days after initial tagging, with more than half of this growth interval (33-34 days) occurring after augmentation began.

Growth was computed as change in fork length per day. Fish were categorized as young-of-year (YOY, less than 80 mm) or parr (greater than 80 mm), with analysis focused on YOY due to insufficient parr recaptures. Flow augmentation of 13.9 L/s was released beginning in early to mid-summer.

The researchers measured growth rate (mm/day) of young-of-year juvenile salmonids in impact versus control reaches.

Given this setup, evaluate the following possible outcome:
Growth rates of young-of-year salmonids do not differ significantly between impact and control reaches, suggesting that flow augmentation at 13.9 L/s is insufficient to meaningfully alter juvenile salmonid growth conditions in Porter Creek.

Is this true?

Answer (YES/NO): NO